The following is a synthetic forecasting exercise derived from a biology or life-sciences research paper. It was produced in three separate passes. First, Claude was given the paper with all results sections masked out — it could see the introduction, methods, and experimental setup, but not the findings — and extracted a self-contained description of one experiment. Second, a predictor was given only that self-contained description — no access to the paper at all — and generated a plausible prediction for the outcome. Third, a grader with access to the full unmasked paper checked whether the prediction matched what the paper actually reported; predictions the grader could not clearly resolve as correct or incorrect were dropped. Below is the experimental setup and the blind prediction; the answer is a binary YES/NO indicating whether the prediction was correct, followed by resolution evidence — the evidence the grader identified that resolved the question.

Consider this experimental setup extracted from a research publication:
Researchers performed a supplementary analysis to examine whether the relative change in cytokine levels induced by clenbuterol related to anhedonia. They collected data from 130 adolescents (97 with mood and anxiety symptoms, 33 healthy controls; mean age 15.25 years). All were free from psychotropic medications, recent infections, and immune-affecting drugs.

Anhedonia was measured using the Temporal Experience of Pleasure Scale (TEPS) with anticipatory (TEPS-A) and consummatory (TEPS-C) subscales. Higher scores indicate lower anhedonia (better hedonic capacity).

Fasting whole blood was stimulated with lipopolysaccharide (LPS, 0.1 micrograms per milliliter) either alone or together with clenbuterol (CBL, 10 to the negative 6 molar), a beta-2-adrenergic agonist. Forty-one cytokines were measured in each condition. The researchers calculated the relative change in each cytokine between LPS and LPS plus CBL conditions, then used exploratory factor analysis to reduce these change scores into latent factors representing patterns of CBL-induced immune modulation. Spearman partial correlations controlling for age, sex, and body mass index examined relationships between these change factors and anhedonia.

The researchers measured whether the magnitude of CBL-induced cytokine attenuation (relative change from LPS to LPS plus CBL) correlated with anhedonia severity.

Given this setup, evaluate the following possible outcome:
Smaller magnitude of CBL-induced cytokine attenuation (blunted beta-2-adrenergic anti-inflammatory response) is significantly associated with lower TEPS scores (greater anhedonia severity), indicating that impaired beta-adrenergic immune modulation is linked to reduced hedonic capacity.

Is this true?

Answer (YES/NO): NO